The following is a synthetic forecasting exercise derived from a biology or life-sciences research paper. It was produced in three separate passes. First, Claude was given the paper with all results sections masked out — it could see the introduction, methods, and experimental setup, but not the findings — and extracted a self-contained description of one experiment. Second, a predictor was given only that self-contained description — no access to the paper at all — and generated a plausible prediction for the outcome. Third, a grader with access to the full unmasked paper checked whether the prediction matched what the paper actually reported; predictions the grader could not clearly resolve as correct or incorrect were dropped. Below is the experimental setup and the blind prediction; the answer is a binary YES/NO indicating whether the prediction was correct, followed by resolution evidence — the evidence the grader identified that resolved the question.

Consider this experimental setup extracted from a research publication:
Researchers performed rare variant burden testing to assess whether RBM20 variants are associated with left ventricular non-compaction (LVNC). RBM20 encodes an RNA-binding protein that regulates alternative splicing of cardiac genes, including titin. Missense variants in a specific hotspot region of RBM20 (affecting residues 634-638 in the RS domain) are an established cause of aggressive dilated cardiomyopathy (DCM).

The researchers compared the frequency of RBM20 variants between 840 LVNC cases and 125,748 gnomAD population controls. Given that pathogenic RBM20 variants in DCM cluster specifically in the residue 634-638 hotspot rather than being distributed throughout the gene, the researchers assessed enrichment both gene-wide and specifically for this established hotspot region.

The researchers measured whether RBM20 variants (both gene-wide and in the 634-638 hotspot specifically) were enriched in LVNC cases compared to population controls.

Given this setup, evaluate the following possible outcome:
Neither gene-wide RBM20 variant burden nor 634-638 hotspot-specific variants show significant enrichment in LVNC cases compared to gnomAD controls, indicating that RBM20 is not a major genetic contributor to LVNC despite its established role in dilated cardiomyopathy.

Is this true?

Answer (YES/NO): NO